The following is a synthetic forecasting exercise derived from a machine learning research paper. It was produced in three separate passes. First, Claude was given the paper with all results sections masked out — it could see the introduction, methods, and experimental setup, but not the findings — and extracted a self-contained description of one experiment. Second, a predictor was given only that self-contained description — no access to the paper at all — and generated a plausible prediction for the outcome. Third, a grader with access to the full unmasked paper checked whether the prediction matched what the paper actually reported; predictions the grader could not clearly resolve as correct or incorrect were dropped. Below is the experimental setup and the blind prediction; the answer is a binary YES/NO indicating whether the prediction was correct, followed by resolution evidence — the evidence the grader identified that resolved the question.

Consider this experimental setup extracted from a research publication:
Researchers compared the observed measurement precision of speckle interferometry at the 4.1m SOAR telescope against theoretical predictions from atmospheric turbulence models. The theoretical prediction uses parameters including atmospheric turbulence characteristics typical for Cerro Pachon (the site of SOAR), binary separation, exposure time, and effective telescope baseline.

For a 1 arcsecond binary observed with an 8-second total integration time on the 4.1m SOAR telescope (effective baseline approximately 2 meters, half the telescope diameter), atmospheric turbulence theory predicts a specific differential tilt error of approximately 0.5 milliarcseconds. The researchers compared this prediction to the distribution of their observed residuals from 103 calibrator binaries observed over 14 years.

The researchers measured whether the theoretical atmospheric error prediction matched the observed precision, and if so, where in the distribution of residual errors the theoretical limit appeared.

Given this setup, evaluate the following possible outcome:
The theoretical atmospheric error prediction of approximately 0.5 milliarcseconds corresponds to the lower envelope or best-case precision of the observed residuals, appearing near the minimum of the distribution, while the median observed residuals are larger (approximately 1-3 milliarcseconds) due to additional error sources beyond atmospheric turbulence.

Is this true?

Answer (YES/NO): YES